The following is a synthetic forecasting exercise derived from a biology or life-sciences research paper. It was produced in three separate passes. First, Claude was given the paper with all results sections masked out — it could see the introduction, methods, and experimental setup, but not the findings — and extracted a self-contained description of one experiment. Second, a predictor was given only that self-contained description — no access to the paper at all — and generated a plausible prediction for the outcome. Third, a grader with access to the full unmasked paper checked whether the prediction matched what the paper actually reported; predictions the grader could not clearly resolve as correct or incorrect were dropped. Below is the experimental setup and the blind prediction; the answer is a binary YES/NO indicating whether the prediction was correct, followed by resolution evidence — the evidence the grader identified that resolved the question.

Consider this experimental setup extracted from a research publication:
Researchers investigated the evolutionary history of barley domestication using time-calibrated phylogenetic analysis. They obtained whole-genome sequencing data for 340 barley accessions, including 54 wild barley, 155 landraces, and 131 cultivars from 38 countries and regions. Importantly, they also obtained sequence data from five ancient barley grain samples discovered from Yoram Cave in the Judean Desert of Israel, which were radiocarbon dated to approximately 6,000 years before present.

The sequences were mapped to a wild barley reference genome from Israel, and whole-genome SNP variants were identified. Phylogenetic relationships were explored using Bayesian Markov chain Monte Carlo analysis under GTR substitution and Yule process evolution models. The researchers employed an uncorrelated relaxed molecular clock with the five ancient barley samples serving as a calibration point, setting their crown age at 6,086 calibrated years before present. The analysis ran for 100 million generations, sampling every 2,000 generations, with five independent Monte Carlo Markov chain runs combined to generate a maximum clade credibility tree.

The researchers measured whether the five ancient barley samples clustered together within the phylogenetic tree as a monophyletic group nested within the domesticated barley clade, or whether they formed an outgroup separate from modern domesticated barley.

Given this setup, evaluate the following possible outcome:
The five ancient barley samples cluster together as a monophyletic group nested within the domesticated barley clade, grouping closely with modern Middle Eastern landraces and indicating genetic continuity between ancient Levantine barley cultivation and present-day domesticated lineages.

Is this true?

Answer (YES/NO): NO